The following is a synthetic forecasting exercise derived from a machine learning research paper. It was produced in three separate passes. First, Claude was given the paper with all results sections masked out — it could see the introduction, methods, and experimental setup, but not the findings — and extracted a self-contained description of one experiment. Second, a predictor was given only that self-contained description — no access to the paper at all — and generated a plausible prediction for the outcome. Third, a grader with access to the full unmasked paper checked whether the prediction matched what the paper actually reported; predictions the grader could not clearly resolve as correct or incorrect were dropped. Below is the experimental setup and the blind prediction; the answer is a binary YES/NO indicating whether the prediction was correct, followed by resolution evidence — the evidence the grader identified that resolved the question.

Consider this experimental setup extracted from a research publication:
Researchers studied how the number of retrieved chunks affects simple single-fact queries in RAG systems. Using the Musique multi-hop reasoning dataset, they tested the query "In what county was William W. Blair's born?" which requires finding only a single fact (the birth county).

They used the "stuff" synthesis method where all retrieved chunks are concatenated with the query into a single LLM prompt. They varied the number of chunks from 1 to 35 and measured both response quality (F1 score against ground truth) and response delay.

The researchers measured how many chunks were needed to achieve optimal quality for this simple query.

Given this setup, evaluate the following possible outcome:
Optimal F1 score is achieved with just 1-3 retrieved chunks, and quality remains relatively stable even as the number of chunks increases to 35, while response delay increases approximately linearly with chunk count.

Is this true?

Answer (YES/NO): NO